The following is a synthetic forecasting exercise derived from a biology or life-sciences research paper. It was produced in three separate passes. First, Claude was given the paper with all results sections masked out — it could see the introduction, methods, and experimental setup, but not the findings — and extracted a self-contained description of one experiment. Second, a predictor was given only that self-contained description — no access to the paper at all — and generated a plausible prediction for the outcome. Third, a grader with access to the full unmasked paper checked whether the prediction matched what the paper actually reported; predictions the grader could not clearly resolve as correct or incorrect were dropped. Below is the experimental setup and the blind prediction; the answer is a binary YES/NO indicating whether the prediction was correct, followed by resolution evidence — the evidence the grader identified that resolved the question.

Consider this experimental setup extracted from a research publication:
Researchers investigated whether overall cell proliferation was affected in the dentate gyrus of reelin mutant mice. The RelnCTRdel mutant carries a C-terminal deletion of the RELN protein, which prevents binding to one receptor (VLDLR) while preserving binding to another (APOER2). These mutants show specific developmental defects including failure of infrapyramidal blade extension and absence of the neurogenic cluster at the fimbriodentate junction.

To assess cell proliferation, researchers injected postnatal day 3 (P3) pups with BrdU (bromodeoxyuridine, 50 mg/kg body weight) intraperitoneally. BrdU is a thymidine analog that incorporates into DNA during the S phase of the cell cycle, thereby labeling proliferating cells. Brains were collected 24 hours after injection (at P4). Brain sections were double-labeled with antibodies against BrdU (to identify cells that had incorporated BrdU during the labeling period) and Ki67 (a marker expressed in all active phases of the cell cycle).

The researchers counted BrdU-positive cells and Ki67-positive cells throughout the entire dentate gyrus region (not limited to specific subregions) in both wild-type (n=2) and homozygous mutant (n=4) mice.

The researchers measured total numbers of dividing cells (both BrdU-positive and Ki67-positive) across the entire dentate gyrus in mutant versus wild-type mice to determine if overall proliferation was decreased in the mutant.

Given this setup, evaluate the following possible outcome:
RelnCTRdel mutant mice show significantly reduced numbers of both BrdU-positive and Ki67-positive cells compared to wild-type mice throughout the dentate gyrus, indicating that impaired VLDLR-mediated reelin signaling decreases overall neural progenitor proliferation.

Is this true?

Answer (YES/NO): NO